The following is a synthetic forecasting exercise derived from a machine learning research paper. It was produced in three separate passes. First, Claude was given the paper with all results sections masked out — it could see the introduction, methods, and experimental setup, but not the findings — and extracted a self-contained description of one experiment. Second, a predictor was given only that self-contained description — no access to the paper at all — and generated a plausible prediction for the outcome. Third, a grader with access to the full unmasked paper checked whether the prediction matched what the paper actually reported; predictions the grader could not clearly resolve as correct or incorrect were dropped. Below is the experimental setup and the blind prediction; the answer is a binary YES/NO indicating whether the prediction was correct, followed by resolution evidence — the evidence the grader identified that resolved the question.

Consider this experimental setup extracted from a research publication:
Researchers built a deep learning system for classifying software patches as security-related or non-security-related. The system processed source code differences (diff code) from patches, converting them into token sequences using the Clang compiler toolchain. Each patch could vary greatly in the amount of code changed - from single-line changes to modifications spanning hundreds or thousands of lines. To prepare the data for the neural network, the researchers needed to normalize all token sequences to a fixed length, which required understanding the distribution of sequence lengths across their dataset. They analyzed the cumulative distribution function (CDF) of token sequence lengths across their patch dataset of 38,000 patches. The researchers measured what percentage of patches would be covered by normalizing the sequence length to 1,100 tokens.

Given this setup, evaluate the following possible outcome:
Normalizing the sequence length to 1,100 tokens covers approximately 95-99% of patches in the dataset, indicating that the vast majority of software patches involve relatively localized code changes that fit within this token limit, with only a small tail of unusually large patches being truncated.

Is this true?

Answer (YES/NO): YES